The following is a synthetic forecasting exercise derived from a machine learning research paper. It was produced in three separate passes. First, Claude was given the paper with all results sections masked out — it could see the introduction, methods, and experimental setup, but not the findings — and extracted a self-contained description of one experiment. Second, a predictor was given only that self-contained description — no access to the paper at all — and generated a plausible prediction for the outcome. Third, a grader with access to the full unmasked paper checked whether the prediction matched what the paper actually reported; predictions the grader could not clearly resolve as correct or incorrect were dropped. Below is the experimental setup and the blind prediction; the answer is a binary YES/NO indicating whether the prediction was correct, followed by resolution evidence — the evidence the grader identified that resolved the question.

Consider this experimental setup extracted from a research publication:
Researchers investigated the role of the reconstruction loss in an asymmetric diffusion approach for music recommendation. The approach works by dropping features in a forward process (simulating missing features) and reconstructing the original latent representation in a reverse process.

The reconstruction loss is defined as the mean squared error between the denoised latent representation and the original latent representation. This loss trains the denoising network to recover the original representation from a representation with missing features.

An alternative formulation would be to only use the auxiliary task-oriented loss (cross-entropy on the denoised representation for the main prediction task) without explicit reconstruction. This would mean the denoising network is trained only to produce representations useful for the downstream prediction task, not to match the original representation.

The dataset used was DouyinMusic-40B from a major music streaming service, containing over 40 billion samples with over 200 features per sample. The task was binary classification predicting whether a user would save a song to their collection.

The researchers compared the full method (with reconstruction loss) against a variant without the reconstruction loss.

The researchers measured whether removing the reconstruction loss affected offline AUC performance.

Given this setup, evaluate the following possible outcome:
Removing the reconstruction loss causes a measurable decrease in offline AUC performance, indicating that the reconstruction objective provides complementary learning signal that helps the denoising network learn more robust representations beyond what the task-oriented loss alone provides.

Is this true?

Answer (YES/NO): YES